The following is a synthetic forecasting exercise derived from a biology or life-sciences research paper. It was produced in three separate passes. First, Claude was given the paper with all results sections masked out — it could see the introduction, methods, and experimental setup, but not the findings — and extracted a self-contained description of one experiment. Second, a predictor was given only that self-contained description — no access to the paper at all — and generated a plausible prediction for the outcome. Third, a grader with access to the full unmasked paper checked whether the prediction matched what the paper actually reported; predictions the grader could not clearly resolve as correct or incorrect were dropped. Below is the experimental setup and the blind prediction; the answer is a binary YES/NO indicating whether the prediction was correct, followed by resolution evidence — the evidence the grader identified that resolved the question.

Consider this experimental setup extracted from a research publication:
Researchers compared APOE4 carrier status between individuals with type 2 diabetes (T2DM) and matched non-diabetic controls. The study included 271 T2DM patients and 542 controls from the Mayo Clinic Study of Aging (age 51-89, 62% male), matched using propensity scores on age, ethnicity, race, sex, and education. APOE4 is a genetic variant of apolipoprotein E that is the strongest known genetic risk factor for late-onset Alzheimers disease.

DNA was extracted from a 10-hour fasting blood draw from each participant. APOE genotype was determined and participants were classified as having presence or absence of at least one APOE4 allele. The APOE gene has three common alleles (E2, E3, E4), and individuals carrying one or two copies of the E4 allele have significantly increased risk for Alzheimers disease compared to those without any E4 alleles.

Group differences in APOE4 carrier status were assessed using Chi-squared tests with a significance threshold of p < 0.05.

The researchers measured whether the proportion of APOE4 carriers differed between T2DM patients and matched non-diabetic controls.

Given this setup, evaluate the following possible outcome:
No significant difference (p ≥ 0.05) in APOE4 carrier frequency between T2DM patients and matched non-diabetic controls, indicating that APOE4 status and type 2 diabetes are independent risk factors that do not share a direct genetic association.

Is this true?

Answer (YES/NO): NO